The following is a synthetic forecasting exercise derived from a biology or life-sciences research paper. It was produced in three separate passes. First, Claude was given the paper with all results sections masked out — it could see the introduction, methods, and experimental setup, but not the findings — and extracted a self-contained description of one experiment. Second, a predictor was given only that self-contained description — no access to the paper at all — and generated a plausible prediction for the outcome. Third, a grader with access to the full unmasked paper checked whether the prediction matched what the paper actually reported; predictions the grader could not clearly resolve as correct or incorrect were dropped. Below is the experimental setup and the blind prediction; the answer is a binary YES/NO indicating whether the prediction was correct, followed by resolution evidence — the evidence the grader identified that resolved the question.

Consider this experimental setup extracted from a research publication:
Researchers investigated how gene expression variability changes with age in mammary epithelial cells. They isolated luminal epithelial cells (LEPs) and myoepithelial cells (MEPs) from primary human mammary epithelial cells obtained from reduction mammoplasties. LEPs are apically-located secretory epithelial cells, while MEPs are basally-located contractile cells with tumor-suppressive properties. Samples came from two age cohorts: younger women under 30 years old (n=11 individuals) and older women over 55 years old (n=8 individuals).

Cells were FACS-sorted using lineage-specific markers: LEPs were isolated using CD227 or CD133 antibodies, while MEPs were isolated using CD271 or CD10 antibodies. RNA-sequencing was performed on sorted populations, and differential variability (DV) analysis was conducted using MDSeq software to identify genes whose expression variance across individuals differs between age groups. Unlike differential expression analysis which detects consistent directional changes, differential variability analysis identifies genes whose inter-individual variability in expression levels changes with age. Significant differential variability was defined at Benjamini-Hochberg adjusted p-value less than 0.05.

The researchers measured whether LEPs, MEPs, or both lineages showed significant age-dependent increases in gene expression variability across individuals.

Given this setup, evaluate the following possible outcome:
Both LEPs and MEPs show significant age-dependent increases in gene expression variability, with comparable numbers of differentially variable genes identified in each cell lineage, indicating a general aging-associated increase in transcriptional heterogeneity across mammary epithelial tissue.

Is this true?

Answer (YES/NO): YES